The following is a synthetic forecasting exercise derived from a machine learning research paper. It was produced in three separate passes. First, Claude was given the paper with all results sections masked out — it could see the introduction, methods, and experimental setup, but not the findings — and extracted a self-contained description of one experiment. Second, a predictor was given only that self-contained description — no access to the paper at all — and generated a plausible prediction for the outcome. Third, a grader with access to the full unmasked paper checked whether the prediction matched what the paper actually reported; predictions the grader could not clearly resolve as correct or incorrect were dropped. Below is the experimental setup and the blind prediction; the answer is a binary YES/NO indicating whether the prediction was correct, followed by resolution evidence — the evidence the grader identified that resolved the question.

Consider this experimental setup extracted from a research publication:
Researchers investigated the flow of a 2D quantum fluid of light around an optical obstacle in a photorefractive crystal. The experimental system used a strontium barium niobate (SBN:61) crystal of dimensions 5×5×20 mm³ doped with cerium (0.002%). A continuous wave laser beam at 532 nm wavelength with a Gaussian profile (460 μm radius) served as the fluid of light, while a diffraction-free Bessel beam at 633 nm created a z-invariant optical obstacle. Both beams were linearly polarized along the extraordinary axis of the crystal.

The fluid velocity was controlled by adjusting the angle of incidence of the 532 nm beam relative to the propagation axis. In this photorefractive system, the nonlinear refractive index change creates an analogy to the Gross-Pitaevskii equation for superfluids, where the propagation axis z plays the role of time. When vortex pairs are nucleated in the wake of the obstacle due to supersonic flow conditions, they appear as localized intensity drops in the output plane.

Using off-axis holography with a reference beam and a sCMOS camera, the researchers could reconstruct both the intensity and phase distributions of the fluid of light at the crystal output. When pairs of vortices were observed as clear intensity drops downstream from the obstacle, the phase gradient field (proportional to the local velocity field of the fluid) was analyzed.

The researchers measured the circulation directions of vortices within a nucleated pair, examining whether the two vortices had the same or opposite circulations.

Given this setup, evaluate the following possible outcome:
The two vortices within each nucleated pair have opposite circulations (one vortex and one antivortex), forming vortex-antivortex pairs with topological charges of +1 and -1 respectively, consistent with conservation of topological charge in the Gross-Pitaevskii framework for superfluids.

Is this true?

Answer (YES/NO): YES